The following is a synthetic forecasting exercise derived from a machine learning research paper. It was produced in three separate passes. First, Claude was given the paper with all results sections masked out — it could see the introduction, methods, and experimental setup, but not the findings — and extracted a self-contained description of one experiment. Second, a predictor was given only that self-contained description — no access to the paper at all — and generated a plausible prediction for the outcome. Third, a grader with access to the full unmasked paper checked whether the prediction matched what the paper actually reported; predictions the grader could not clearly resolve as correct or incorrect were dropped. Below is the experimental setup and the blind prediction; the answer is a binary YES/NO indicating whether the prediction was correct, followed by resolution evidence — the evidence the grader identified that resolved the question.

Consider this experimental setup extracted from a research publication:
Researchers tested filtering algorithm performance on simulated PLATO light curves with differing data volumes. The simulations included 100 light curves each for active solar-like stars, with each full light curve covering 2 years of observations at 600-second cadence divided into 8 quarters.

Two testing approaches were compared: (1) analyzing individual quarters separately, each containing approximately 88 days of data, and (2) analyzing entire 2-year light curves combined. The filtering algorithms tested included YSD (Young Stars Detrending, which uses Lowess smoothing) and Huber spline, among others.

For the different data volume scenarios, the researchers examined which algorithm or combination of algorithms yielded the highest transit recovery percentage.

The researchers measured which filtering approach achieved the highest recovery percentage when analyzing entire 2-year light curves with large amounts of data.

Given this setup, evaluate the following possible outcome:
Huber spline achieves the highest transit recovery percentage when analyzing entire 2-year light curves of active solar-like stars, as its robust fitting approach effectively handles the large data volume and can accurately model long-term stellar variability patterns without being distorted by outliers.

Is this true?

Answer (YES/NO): NO